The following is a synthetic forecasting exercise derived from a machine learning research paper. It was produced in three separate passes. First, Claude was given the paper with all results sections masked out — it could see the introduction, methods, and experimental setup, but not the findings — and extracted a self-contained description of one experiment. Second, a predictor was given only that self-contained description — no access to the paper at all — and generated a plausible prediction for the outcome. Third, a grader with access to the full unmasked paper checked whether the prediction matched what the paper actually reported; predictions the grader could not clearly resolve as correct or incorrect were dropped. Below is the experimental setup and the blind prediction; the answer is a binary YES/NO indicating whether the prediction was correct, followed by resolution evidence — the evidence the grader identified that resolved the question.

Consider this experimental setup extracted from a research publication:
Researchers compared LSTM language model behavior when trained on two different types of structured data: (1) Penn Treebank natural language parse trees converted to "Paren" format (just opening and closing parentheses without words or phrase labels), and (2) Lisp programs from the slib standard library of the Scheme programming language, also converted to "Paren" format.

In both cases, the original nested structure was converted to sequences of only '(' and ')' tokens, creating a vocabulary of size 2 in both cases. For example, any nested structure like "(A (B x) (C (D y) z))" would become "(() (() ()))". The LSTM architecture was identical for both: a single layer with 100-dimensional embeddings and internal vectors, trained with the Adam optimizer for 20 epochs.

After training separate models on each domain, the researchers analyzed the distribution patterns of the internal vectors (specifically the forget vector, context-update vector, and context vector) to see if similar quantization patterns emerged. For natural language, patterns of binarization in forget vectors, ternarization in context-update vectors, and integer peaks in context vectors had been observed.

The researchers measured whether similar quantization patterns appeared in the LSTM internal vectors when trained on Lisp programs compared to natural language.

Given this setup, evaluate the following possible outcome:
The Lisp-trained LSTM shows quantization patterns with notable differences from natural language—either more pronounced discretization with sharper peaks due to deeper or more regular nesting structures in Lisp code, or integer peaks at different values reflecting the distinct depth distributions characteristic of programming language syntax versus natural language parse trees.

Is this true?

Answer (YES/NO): NO